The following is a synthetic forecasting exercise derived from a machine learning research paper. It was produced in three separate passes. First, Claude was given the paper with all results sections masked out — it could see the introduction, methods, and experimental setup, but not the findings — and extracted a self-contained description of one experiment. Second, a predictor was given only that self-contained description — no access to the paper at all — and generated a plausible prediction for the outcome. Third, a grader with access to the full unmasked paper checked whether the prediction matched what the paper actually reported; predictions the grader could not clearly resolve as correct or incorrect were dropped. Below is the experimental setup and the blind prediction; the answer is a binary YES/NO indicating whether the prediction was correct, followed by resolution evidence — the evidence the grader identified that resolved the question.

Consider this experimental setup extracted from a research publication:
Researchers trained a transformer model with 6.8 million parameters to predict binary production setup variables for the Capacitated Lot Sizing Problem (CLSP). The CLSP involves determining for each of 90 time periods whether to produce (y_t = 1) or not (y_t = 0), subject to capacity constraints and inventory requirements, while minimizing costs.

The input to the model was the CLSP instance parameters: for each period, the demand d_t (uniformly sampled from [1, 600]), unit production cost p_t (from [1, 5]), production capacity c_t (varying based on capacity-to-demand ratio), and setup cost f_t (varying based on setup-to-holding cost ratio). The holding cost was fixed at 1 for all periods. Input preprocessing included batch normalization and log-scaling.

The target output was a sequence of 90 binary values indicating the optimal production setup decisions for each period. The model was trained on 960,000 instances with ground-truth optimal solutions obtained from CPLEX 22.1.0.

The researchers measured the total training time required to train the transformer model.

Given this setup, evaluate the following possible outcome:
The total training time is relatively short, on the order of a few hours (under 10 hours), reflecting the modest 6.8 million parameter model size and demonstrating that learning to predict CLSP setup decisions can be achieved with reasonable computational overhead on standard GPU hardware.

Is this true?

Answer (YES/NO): NO